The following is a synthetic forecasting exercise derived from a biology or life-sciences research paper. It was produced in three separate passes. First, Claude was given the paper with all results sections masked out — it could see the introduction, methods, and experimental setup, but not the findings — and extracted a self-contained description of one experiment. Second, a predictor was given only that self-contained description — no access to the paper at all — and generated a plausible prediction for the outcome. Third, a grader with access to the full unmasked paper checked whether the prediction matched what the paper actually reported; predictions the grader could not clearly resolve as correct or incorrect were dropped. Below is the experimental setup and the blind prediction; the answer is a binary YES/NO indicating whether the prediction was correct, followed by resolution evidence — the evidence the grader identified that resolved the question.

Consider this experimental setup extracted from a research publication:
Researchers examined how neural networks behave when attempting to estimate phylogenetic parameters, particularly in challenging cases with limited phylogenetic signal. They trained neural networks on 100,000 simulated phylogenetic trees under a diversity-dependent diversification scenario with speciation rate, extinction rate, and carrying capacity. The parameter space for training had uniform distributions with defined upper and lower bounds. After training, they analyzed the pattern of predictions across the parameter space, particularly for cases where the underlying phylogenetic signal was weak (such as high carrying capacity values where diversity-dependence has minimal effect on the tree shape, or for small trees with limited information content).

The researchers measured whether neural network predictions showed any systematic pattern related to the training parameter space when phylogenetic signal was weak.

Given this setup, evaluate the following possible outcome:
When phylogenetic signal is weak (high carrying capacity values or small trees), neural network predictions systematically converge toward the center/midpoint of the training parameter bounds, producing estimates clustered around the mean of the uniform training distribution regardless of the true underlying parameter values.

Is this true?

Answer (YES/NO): YES